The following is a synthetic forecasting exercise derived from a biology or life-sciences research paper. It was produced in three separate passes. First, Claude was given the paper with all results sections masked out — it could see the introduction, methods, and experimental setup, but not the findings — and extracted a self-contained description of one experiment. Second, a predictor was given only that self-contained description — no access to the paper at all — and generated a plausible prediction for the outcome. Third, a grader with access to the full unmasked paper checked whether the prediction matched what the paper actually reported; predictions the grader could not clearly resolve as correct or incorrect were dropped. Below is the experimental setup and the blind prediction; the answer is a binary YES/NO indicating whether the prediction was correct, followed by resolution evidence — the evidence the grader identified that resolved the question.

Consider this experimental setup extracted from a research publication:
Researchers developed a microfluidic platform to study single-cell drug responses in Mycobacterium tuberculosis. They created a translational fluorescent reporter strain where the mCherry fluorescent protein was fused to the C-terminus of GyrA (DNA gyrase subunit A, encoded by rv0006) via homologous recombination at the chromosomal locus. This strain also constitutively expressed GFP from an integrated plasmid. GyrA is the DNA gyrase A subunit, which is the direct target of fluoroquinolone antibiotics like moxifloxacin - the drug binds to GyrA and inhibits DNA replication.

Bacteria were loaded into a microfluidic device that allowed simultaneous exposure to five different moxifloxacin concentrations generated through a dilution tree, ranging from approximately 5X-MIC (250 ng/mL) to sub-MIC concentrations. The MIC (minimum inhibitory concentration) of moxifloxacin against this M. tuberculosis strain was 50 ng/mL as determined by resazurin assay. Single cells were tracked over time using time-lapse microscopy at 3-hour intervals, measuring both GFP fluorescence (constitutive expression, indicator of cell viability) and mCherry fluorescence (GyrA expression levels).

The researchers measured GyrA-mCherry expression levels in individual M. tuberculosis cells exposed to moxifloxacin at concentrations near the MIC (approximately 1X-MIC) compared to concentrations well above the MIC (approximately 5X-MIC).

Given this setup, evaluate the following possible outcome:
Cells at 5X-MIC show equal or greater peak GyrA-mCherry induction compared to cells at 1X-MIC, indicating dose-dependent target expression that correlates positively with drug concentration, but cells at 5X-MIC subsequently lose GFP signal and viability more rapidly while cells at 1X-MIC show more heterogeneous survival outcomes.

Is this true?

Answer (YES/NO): NO